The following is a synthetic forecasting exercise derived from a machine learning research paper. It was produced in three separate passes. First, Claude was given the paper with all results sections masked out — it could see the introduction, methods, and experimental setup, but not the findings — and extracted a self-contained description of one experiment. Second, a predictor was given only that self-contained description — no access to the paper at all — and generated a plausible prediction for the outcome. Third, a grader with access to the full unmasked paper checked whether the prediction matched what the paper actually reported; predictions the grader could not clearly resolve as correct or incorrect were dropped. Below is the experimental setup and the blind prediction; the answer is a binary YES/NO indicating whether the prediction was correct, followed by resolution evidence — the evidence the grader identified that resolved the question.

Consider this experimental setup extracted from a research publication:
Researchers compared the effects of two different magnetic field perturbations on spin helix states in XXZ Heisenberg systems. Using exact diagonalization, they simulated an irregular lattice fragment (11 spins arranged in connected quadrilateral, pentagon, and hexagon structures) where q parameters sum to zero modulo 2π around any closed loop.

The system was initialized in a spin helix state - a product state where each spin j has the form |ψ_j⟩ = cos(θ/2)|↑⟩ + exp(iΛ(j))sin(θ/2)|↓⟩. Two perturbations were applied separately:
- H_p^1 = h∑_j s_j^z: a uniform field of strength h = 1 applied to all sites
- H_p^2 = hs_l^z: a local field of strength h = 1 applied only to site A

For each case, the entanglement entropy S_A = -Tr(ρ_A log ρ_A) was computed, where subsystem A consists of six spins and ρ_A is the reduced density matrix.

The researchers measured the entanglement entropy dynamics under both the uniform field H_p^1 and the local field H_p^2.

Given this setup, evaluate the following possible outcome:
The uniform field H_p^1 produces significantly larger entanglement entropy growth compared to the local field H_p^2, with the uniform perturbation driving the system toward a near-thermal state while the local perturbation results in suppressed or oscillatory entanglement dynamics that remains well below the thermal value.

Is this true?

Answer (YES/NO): NO